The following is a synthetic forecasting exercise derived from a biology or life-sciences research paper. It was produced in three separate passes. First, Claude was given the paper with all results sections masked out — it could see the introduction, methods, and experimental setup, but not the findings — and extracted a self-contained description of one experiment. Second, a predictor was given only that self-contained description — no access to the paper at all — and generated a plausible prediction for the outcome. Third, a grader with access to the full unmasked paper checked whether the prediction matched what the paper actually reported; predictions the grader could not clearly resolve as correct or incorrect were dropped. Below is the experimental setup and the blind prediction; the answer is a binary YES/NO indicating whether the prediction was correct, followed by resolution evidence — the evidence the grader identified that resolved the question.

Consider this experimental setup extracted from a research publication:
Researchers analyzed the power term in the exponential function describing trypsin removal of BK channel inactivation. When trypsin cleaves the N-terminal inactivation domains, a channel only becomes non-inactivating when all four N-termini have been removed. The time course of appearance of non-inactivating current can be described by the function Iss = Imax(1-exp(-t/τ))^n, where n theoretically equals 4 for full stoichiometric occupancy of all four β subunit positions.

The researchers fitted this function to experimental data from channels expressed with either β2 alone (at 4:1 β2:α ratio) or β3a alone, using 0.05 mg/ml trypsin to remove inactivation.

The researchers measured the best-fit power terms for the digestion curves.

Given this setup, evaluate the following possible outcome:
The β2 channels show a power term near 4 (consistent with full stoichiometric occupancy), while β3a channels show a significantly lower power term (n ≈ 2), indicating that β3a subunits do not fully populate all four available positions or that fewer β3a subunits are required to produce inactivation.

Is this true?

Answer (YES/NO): NO